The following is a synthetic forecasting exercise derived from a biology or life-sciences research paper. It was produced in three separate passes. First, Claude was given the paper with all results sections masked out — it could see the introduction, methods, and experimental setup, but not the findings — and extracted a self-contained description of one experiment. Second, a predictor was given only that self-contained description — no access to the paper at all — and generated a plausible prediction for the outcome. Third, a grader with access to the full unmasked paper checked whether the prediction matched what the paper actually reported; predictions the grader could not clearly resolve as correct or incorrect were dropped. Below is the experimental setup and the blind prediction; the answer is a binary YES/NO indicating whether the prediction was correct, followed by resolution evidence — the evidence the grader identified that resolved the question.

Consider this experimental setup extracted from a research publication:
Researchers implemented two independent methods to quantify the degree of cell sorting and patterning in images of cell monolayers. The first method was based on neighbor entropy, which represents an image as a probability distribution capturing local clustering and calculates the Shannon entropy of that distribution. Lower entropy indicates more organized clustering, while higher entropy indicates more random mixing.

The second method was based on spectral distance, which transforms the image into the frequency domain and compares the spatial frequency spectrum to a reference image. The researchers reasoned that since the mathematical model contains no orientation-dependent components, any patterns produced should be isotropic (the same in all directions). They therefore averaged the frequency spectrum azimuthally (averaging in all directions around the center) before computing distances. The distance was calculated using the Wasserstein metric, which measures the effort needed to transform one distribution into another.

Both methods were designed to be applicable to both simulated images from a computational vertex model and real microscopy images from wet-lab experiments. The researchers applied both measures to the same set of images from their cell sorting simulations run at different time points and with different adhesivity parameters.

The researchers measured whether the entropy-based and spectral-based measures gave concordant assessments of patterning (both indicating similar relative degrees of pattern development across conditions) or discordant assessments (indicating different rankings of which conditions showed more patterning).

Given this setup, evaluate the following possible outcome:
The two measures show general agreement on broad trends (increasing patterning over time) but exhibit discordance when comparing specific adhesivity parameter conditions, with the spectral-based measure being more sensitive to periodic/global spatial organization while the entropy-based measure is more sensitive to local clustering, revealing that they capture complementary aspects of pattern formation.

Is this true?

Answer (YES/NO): NO